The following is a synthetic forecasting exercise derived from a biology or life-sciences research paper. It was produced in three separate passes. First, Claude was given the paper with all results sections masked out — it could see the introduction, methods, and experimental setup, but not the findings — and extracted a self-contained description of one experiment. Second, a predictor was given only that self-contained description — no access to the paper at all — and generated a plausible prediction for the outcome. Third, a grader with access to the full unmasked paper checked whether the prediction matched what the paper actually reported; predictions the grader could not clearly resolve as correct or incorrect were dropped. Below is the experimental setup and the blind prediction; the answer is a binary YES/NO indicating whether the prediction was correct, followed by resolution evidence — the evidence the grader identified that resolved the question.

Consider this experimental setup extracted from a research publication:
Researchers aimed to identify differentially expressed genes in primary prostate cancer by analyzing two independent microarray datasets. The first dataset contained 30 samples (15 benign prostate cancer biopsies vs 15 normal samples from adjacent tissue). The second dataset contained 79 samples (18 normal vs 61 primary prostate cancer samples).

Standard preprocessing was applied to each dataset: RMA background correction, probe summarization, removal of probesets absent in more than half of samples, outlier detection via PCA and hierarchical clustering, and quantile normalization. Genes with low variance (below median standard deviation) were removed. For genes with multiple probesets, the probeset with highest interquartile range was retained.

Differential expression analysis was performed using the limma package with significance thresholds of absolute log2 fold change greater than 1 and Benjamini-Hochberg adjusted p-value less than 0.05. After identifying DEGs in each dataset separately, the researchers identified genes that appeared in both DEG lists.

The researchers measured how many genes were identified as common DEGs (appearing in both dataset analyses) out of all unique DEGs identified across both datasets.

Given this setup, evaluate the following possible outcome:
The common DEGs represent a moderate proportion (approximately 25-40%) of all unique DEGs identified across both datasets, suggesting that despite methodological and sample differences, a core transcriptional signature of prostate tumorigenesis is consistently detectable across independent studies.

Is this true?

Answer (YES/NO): NO